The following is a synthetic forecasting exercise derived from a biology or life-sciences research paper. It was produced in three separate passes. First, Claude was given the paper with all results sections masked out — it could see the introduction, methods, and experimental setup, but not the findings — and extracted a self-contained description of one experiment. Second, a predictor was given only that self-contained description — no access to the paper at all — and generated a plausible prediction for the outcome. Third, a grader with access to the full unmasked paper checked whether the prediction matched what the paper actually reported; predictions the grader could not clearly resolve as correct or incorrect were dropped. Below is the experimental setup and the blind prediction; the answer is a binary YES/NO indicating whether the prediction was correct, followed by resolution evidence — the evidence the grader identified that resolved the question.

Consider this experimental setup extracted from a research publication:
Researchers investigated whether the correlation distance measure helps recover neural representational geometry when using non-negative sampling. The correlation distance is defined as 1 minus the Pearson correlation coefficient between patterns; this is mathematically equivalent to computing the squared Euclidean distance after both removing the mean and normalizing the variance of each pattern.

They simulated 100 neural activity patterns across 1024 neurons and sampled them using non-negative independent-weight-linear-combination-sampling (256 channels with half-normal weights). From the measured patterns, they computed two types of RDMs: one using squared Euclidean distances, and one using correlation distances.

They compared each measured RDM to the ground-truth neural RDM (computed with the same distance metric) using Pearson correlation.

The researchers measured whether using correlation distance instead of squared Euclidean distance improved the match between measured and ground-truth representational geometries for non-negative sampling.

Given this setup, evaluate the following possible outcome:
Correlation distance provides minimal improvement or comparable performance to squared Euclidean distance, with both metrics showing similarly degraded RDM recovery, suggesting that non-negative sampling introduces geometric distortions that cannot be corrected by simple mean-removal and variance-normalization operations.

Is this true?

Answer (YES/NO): NO